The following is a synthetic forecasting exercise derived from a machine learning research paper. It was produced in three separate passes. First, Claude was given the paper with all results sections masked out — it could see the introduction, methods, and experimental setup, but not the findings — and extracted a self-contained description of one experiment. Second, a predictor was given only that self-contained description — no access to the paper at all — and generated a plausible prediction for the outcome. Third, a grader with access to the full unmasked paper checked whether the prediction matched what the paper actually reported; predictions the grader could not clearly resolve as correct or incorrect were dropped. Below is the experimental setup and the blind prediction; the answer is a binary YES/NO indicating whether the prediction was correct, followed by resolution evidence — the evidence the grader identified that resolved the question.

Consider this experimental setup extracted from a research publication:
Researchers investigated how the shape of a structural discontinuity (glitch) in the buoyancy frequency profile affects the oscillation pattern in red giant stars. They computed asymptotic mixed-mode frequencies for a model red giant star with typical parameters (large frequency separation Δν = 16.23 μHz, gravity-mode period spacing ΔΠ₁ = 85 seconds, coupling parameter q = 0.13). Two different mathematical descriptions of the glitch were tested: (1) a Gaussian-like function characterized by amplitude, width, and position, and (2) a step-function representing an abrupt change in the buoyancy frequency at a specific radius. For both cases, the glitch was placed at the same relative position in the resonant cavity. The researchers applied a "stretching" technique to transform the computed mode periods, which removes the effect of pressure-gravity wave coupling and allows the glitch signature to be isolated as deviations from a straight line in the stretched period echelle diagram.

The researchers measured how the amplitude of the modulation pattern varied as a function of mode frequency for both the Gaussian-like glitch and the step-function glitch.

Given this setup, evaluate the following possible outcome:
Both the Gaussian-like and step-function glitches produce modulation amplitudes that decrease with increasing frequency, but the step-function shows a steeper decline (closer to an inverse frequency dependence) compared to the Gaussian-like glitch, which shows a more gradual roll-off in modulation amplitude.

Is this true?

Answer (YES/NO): NO